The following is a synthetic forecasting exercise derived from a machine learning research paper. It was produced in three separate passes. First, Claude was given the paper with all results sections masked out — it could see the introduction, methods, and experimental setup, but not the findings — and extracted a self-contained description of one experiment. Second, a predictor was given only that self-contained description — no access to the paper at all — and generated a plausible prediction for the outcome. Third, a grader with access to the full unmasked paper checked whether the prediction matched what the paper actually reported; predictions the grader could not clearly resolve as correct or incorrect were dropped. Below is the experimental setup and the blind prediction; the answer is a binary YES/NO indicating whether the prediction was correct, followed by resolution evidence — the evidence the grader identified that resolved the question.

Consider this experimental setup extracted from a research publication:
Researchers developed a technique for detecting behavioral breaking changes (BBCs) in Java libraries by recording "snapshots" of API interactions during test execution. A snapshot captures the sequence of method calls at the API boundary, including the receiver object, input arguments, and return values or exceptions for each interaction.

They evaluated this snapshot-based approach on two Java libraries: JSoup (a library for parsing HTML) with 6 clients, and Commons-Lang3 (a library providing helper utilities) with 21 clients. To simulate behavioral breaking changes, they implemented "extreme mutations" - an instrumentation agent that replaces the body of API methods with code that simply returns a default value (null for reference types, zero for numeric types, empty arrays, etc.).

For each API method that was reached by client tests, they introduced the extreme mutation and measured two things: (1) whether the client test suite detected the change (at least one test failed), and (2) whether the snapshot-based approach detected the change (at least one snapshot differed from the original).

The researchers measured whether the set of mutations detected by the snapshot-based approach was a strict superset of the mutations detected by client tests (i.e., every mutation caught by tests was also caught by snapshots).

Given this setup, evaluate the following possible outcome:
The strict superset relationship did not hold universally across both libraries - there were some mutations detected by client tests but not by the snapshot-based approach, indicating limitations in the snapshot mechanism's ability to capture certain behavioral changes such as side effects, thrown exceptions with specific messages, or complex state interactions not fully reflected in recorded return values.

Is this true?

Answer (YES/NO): NO